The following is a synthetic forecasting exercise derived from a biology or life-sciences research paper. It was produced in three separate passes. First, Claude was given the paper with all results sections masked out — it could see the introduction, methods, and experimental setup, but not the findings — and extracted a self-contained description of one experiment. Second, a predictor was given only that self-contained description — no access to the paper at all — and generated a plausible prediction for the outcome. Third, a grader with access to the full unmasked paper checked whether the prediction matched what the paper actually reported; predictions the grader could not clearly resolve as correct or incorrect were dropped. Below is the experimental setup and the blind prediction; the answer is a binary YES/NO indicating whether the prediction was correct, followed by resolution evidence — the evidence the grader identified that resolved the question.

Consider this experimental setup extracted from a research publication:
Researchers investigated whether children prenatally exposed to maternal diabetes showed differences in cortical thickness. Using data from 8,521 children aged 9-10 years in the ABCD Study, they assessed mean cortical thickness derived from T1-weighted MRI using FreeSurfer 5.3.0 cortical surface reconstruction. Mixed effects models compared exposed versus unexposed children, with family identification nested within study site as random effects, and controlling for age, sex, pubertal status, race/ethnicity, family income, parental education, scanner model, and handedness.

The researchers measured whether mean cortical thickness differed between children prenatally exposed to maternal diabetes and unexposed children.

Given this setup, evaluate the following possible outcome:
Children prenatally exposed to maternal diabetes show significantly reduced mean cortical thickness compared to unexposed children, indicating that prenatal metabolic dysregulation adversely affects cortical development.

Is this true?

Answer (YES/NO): NO